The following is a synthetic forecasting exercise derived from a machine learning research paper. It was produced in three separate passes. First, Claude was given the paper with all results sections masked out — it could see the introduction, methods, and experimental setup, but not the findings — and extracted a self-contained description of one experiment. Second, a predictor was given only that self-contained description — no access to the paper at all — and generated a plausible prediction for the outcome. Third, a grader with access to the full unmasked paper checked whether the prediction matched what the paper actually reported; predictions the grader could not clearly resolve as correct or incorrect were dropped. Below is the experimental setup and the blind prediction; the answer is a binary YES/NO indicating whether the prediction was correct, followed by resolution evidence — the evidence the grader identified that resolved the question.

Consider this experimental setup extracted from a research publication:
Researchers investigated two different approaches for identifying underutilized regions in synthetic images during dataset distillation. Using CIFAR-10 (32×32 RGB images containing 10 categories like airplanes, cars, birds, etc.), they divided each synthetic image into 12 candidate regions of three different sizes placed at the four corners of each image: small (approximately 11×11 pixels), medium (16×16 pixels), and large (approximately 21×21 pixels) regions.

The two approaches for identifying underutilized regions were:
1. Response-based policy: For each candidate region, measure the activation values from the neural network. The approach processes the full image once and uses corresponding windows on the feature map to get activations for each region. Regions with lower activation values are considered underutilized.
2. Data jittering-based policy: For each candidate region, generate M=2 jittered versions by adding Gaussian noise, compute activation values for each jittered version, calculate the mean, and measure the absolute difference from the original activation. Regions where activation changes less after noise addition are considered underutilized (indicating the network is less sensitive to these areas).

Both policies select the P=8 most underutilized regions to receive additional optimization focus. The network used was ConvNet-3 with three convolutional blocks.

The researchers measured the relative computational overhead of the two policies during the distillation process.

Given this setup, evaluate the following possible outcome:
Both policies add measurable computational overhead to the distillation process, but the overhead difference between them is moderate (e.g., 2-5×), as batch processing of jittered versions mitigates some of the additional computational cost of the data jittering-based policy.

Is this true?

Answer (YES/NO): NO